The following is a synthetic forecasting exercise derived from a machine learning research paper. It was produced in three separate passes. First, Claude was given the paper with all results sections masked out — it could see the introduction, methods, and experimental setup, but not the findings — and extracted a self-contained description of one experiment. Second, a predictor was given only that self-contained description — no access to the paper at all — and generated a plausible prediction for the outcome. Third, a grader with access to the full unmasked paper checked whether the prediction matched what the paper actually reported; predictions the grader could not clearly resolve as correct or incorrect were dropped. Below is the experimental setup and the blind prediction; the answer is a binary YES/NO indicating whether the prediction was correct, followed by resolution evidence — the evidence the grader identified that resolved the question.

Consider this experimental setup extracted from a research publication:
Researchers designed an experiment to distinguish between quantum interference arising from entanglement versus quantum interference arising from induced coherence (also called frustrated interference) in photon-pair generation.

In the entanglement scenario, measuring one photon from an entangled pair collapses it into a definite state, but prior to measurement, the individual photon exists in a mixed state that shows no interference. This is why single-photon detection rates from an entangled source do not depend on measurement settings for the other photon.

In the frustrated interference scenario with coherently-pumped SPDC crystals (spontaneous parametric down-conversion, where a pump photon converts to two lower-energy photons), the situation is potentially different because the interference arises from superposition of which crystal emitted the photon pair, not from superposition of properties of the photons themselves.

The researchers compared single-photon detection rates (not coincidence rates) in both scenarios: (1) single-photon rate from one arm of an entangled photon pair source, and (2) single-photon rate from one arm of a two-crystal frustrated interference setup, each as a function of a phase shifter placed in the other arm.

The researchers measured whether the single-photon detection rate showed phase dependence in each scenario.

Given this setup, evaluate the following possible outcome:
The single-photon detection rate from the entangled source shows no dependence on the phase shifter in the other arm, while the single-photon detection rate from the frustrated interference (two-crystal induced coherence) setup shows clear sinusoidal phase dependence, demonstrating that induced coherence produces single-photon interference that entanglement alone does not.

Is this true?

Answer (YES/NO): YES